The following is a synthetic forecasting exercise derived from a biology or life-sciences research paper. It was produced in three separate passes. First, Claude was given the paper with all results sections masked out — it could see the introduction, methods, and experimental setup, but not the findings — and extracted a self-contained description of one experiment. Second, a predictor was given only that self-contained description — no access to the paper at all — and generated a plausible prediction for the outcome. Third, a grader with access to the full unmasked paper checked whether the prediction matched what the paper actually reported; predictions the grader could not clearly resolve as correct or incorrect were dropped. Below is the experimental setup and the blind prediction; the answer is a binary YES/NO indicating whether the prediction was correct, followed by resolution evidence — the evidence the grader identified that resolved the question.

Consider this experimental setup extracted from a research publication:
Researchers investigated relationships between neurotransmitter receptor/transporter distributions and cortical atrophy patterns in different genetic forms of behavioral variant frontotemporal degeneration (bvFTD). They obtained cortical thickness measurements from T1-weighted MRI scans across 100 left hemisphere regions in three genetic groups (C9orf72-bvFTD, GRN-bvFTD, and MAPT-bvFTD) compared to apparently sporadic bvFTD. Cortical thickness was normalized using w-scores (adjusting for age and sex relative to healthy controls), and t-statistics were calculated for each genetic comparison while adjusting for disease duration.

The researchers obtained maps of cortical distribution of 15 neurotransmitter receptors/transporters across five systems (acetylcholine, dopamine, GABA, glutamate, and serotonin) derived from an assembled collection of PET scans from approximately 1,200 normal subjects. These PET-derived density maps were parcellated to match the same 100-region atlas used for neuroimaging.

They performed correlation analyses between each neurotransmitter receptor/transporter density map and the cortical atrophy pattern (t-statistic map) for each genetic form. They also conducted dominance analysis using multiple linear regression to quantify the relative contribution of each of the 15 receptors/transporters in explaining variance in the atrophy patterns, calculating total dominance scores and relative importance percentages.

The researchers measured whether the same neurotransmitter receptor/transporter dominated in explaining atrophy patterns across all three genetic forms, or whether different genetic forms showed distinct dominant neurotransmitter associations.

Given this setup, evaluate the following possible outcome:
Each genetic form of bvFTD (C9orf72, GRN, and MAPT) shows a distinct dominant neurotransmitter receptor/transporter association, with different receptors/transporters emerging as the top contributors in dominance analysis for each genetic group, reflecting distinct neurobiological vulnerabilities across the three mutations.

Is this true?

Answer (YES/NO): YES